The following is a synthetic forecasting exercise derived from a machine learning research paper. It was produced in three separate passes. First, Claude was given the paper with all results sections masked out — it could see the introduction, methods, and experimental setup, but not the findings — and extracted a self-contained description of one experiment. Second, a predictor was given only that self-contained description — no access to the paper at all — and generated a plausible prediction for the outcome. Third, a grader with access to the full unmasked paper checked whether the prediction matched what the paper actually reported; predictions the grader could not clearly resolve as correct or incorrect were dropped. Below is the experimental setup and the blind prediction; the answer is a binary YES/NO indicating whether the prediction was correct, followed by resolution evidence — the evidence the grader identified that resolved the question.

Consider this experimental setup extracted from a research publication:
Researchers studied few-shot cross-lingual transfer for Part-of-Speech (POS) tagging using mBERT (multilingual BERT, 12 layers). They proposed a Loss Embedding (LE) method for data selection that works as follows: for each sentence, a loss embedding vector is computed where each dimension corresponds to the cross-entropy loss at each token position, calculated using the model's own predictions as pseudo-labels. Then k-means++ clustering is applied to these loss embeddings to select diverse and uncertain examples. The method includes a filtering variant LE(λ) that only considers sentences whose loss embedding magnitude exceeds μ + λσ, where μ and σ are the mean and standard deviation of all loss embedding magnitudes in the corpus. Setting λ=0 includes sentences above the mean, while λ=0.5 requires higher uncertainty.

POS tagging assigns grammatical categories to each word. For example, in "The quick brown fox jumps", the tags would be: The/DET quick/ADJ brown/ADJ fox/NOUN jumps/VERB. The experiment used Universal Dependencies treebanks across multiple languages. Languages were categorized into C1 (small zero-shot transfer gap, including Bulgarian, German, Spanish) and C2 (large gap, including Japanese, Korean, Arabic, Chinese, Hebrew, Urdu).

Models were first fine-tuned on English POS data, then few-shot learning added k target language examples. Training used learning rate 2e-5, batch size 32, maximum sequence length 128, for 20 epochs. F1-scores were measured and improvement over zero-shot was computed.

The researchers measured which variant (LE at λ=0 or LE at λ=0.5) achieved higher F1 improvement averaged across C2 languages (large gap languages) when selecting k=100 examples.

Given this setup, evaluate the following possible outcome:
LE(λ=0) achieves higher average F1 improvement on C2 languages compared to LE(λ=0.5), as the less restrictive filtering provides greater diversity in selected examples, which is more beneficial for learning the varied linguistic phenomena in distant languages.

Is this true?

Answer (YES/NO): NO